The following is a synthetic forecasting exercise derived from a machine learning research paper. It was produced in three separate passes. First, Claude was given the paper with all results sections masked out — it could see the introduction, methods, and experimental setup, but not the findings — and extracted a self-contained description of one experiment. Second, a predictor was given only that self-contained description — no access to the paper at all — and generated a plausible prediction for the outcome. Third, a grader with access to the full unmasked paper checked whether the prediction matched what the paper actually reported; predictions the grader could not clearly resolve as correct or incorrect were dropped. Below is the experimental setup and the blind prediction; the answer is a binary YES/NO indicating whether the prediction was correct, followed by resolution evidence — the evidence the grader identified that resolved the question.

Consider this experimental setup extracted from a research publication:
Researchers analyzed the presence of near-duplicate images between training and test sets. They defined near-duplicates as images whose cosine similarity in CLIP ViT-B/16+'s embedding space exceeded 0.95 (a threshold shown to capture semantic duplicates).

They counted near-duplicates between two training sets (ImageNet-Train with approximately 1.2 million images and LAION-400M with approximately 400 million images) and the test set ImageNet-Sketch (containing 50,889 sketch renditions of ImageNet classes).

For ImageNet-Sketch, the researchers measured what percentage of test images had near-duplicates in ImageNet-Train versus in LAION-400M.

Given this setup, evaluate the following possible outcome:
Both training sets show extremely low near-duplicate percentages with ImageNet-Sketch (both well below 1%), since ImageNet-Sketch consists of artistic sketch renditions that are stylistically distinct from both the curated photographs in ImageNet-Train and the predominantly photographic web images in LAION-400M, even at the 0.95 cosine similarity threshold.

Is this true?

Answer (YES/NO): NO